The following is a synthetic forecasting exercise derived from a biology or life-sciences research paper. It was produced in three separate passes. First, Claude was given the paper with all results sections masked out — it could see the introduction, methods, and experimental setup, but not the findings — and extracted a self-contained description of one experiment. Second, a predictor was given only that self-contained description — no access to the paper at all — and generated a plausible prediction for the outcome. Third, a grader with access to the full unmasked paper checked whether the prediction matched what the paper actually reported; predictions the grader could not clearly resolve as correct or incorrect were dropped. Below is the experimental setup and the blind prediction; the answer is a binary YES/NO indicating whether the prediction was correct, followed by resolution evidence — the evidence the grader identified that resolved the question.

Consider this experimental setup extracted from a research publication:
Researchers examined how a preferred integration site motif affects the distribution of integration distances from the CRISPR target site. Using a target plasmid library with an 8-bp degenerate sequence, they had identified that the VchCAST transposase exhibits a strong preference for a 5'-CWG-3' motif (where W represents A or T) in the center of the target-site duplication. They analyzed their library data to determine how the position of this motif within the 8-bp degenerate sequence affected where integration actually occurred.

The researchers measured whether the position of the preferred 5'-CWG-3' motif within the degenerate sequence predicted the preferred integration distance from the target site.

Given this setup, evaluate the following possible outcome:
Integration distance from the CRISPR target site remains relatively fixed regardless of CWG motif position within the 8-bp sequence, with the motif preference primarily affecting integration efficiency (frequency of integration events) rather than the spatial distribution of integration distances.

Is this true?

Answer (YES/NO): NO